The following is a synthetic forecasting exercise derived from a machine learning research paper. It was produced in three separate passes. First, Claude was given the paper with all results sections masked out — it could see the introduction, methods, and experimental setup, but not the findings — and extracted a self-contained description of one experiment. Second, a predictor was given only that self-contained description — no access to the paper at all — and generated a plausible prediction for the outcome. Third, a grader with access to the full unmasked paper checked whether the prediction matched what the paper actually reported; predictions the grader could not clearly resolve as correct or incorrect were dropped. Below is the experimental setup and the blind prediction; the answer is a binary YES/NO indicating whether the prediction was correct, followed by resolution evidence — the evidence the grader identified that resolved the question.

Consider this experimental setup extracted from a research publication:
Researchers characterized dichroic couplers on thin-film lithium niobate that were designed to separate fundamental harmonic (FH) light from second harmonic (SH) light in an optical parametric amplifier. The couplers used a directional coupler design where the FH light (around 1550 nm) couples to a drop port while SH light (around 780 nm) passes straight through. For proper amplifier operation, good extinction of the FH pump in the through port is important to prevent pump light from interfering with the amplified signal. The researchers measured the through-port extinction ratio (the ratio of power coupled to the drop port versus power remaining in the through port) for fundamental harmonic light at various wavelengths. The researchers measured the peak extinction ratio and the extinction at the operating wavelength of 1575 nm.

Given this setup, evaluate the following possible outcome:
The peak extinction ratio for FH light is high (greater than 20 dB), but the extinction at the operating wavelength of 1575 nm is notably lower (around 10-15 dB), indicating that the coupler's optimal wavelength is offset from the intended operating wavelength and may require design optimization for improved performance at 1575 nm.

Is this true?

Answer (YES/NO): YES